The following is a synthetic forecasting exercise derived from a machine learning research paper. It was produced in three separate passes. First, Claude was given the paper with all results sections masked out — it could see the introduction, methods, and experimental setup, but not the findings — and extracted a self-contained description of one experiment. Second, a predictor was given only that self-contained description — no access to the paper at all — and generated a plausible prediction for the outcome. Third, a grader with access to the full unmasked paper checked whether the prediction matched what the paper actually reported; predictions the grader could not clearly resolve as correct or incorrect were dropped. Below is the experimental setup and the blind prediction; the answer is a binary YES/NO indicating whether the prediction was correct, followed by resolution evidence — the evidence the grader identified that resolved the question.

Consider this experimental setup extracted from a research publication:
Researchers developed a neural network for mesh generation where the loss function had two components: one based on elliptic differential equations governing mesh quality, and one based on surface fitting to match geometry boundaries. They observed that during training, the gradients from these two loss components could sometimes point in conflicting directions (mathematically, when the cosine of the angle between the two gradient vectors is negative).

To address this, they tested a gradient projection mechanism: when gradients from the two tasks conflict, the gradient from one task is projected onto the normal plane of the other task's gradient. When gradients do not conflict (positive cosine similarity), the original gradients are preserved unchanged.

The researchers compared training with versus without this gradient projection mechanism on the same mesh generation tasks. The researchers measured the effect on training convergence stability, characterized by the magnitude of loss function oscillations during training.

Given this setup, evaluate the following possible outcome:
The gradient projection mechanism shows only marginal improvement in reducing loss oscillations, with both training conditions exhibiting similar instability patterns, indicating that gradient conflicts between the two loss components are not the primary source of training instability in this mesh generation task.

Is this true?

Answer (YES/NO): NO